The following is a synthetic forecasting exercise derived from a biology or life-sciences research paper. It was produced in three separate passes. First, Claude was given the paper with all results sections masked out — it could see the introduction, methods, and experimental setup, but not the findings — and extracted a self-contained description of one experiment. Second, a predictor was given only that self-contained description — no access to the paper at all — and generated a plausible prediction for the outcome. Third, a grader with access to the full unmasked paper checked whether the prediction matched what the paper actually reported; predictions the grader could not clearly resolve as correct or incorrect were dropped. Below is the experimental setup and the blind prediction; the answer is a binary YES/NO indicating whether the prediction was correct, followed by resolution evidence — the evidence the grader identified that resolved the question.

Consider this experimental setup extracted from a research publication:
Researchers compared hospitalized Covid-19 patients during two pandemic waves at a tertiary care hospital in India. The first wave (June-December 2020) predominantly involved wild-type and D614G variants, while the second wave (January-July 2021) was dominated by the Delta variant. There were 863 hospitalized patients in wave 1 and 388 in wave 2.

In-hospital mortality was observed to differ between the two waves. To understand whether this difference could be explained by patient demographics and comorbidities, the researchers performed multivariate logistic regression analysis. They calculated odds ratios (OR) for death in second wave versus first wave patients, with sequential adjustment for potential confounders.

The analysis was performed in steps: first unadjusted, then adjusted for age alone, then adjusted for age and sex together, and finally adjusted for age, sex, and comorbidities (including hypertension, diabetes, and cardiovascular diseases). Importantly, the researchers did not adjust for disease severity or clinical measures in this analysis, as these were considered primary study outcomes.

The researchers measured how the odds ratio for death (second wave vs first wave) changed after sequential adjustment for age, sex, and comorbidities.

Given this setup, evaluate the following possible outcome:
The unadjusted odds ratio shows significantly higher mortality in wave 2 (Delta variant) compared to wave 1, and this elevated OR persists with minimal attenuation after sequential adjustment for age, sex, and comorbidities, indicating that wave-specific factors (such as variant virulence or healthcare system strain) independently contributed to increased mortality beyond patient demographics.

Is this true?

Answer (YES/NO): YES